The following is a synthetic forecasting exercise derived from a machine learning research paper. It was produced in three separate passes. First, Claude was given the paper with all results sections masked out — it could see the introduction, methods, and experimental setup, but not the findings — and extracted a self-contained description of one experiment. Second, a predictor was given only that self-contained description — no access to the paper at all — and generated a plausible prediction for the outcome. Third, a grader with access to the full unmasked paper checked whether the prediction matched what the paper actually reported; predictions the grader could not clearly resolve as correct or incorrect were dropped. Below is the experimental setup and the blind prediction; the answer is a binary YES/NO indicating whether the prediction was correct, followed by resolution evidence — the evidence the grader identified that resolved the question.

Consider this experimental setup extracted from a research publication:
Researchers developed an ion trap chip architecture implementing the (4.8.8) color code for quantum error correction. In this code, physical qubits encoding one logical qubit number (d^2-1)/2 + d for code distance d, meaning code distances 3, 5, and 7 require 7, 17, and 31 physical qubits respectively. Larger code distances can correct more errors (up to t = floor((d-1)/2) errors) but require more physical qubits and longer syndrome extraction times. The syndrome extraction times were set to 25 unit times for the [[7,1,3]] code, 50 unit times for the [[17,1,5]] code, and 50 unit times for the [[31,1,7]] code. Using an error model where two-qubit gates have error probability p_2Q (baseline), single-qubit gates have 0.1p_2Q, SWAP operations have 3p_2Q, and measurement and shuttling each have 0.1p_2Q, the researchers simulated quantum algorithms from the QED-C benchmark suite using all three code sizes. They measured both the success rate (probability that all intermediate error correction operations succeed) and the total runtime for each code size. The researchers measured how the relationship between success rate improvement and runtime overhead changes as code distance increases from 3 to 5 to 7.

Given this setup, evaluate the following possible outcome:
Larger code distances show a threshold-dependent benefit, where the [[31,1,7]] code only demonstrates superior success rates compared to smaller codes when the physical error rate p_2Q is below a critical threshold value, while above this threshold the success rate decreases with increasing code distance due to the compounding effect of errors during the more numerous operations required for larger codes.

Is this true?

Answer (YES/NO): NO